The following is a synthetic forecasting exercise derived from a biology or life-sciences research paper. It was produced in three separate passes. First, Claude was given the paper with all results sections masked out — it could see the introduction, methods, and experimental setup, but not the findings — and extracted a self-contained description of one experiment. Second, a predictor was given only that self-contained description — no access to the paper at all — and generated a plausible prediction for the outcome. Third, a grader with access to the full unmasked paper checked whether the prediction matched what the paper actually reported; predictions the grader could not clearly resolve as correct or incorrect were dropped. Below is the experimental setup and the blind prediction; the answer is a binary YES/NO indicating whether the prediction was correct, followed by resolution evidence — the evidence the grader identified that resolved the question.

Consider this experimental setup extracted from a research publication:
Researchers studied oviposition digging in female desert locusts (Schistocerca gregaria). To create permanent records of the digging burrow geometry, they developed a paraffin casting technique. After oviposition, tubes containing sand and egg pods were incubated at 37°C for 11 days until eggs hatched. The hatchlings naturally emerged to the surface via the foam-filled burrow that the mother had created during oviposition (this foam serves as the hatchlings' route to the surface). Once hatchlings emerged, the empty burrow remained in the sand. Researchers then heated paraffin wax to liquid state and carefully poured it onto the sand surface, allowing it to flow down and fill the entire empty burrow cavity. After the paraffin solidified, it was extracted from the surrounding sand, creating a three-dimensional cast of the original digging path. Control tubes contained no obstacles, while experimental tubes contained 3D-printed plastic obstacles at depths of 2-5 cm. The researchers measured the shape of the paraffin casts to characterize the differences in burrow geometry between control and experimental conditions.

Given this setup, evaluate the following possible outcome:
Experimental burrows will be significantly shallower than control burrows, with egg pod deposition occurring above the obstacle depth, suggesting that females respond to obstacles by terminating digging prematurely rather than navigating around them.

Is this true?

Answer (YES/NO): NO